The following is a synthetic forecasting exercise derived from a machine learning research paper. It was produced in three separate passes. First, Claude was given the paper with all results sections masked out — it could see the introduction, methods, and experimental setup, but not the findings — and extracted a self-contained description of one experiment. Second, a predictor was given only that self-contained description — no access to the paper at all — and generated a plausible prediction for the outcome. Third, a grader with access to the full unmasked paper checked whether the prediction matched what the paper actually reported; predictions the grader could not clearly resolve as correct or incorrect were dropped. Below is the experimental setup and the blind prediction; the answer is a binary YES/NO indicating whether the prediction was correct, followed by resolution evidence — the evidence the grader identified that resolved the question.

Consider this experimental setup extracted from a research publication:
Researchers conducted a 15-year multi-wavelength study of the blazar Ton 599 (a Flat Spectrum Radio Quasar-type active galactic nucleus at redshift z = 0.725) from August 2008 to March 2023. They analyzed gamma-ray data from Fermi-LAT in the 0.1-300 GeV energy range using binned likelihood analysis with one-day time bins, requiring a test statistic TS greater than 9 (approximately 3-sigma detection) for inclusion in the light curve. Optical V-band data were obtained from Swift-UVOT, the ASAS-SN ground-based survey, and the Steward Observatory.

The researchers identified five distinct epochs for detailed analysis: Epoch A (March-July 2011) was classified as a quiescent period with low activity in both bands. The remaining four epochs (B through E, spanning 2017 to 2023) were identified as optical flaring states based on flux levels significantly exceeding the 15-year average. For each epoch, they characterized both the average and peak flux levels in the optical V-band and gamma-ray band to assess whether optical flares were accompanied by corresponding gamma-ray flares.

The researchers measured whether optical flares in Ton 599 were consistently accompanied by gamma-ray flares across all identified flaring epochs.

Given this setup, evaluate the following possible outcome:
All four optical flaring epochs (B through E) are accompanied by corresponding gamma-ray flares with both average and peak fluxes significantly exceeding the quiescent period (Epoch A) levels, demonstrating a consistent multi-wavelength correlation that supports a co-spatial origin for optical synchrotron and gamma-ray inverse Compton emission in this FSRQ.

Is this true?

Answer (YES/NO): NO